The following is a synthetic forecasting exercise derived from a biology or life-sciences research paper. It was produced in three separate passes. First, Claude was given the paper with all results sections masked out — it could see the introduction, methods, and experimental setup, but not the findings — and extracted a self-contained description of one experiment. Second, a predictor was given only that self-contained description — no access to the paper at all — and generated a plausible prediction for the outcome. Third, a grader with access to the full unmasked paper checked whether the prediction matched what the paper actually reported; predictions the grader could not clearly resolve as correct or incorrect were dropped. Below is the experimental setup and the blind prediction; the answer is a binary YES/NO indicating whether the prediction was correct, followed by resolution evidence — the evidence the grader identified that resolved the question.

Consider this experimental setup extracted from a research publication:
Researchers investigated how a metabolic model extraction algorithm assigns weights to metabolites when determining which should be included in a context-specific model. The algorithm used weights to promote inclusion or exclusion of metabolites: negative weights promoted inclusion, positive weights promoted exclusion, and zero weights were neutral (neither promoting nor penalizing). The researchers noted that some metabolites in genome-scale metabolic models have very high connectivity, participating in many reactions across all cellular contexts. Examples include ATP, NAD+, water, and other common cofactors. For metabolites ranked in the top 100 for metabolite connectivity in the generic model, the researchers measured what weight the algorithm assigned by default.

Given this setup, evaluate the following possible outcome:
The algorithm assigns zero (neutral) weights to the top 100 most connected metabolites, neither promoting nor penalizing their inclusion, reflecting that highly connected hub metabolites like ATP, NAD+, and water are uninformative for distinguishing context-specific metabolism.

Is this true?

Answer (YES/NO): YES